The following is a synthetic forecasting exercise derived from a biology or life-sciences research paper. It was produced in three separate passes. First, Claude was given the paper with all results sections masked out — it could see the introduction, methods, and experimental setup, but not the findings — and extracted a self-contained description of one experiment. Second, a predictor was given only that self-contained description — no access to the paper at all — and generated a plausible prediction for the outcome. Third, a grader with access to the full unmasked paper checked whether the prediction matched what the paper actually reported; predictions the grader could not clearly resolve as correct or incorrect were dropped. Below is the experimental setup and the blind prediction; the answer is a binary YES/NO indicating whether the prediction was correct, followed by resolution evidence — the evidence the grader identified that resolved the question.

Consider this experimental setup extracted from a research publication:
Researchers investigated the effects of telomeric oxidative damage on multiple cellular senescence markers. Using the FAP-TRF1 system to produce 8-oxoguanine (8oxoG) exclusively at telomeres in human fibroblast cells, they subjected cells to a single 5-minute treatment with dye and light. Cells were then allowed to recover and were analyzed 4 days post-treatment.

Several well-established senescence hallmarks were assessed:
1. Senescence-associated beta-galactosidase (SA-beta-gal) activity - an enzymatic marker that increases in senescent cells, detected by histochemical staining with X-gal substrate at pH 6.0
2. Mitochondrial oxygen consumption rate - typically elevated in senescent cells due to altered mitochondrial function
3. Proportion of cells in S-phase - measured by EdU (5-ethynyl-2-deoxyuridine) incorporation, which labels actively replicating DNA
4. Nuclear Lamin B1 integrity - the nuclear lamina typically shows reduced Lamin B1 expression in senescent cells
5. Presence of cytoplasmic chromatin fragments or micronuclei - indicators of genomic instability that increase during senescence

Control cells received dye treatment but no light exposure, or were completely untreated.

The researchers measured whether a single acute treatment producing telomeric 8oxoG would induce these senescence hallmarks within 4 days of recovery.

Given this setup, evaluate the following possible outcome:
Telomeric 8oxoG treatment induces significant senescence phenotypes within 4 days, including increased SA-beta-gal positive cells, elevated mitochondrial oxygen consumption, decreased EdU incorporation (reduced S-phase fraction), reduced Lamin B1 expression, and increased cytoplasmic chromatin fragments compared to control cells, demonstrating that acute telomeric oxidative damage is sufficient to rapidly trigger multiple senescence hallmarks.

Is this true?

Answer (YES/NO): YES